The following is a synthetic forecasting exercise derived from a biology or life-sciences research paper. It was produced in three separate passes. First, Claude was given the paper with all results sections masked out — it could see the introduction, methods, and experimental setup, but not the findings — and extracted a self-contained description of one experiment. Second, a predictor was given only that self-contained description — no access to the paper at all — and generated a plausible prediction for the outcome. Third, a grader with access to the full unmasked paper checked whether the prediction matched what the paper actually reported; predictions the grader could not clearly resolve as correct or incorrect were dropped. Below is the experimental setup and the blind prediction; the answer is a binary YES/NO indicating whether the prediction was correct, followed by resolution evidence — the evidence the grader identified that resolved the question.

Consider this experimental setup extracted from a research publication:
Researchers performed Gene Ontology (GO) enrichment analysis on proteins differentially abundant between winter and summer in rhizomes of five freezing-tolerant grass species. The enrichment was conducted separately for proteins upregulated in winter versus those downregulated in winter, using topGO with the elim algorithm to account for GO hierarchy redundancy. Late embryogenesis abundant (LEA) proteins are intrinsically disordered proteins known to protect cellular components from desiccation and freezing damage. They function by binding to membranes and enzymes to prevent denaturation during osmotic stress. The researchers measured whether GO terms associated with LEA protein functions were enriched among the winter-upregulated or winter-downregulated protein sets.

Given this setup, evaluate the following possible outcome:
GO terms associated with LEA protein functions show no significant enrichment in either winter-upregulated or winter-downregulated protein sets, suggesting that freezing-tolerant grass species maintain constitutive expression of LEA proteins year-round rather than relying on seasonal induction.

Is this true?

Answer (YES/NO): NO